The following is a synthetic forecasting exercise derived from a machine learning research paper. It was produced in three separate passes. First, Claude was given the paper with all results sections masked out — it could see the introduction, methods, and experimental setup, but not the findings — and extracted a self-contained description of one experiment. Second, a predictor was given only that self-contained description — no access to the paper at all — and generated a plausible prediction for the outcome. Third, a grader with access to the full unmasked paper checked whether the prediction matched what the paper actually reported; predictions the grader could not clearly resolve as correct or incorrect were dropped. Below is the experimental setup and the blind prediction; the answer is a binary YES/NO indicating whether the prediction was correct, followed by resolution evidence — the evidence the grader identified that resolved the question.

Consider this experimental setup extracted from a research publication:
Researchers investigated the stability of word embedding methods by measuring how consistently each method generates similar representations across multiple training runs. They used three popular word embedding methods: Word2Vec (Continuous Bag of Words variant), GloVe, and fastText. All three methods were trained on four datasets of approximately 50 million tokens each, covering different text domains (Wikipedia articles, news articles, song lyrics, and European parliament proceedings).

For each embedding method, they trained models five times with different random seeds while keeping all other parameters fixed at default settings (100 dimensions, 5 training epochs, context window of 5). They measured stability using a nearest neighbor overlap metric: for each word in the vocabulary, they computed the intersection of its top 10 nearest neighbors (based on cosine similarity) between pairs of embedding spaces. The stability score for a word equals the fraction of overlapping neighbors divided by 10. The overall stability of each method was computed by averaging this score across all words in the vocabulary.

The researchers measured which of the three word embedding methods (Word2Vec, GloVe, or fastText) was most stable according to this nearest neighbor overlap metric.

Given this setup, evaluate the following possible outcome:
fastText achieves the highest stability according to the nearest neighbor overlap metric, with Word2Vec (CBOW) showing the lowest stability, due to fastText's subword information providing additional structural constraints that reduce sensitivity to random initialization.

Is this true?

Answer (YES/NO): YES